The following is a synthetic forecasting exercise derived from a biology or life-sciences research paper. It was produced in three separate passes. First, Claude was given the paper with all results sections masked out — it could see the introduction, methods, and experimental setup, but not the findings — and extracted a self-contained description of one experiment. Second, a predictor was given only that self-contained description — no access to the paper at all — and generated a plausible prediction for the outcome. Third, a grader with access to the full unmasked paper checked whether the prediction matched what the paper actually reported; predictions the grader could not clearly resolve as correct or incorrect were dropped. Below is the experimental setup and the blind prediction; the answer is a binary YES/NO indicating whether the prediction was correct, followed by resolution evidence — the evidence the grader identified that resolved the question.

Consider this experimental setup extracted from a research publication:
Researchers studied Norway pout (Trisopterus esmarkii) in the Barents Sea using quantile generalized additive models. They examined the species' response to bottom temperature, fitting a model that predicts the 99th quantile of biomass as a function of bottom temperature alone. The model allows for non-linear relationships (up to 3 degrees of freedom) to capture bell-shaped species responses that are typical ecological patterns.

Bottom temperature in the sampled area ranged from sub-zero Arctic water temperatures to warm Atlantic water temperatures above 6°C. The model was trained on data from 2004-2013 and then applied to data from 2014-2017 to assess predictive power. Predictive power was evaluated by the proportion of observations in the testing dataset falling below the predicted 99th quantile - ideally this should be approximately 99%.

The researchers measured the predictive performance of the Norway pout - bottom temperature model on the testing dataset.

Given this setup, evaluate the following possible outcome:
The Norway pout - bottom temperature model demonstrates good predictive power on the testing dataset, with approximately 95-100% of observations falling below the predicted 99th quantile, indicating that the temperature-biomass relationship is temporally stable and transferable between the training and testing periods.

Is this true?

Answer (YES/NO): NO